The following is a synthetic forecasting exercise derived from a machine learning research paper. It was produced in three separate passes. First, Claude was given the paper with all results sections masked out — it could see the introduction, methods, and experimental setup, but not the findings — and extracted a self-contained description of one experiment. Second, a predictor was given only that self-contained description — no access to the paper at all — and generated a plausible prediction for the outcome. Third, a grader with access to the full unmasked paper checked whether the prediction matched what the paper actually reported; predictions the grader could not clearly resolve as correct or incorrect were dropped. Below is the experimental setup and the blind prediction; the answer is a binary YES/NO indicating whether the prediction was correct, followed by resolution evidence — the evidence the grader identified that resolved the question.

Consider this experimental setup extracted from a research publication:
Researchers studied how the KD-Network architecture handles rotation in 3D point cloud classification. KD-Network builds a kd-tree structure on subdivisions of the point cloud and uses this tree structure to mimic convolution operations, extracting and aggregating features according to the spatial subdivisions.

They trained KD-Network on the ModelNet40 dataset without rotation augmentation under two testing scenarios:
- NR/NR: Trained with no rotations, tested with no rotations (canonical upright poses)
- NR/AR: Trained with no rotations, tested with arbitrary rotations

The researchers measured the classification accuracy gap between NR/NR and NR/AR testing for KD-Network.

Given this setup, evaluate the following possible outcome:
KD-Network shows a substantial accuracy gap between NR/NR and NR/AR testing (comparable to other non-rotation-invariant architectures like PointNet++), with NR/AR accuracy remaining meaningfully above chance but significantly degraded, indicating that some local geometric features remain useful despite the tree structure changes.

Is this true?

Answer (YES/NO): NO